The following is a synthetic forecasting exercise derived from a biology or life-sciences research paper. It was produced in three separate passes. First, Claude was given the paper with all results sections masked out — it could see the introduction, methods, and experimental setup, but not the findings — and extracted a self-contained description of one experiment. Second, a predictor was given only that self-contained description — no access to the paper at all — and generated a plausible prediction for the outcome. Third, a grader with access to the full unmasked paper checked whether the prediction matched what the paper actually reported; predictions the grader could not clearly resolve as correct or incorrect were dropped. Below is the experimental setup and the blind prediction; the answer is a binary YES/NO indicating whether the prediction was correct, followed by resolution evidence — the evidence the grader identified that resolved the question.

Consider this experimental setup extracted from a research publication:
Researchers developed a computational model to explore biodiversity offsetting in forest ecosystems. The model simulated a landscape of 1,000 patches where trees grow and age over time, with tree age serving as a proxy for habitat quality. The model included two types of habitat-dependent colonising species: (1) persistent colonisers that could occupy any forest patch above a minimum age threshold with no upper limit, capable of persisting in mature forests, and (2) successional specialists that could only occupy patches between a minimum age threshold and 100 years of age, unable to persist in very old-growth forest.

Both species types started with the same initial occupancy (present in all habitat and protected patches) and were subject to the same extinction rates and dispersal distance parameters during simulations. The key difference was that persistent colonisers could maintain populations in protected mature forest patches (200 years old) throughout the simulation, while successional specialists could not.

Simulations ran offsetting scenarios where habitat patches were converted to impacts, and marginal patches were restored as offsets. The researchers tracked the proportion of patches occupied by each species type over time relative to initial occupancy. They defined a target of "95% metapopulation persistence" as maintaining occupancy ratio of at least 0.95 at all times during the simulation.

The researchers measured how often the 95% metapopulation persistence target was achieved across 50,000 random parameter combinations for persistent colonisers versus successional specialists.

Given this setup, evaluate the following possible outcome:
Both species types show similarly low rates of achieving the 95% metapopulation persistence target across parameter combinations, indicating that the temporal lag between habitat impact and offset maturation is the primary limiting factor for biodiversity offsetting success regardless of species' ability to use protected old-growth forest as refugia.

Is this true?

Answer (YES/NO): NO